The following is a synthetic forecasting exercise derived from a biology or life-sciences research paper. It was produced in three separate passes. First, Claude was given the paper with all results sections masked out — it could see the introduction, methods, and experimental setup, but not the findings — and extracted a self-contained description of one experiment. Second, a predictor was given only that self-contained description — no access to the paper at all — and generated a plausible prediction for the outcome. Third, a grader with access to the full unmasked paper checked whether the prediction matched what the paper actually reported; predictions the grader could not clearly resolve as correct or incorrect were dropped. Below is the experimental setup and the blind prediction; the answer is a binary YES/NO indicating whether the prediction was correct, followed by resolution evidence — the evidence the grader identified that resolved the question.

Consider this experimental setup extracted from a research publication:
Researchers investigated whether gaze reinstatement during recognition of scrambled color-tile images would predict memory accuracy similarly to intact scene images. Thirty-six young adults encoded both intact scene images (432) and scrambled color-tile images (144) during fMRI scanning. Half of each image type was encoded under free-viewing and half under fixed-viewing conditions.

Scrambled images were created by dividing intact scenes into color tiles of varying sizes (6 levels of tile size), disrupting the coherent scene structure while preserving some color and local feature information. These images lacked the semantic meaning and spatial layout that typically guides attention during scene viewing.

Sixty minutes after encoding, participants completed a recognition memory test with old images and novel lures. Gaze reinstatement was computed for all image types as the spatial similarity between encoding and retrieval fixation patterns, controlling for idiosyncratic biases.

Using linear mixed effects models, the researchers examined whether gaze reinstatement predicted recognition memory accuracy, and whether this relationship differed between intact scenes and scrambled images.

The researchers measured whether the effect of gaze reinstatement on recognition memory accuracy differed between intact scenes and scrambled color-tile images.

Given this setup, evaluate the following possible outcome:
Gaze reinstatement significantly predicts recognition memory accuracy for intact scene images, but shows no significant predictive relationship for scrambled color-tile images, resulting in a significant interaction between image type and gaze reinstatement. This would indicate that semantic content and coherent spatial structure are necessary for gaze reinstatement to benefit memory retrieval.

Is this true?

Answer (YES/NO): YES